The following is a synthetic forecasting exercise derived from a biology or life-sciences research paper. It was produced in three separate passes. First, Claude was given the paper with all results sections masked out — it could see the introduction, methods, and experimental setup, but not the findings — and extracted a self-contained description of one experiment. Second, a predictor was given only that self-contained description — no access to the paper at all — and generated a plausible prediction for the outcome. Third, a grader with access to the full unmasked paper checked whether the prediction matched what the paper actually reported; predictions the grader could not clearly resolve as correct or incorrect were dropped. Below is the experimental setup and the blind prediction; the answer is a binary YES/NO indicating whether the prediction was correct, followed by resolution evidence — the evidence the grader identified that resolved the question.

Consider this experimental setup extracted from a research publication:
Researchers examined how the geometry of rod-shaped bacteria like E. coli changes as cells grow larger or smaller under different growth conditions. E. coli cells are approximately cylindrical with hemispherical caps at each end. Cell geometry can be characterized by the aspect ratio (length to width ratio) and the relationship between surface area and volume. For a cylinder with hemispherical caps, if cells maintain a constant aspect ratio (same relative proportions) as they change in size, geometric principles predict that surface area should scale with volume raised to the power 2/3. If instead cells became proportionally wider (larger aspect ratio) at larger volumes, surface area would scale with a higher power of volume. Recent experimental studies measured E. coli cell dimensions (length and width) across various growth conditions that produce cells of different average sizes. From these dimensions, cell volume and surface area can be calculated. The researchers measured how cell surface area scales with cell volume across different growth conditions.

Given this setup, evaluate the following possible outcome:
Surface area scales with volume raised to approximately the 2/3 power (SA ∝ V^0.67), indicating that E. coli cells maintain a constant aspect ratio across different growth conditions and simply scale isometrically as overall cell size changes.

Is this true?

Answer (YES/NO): YES